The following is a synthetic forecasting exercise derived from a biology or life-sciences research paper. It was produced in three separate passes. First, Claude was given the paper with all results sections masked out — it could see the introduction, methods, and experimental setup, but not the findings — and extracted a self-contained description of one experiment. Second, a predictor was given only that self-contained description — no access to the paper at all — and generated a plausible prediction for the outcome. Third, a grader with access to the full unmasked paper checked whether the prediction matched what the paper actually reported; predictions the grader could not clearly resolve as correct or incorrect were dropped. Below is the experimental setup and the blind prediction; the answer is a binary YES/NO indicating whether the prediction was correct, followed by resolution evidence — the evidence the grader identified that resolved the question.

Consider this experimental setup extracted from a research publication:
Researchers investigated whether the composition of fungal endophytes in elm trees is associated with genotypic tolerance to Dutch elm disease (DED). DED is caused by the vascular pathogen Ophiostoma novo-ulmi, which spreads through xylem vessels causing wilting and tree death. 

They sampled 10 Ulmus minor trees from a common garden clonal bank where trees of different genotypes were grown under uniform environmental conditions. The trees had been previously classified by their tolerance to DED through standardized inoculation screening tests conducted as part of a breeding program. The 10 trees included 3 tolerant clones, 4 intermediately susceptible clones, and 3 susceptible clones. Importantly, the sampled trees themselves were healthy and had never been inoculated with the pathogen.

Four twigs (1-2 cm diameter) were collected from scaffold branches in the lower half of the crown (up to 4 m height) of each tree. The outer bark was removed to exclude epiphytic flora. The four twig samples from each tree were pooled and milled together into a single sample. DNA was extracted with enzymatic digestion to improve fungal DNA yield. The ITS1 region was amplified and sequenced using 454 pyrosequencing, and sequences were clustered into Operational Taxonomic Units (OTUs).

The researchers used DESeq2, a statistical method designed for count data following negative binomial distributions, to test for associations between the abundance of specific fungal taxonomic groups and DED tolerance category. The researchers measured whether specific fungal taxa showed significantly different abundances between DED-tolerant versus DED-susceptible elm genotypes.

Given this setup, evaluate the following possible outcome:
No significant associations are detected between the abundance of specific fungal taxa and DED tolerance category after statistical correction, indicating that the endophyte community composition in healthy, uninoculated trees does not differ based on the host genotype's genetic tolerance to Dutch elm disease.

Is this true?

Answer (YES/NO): NO